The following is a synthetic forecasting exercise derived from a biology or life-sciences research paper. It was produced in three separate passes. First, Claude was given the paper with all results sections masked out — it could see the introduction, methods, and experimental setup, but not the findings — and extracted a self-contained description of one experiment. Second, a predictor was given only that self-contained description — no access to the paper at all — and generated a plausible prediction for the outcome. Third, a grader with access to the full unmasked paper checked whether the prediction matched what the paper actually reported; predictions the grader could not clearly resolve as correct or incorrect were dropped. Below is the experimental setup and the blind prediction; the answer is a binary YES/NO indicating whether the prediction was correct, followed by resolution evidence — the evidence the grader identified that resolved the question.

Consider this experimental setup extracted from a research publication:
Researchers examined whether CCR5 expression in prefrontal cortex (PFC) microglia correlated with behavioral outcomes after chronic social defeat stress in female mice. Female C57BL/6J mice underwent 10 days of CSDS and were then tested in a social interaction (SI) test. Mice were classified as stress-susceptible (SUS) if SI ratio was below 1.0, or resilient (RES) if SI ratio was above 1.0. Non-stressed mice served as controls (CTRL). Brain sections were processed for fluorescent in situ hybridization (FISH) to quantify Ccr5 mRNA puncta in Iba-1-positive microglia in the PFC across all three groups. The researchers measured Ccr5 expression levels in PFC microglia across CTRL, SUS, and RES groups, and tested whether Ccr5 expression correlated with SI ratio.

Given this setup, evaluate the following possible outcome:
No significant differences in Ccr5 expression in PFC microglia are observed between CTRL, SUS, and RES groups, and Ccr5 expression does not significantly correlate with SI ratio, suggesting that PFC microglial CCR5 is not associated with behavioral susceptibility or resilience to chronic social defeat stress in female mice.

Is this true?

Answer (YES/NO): NO